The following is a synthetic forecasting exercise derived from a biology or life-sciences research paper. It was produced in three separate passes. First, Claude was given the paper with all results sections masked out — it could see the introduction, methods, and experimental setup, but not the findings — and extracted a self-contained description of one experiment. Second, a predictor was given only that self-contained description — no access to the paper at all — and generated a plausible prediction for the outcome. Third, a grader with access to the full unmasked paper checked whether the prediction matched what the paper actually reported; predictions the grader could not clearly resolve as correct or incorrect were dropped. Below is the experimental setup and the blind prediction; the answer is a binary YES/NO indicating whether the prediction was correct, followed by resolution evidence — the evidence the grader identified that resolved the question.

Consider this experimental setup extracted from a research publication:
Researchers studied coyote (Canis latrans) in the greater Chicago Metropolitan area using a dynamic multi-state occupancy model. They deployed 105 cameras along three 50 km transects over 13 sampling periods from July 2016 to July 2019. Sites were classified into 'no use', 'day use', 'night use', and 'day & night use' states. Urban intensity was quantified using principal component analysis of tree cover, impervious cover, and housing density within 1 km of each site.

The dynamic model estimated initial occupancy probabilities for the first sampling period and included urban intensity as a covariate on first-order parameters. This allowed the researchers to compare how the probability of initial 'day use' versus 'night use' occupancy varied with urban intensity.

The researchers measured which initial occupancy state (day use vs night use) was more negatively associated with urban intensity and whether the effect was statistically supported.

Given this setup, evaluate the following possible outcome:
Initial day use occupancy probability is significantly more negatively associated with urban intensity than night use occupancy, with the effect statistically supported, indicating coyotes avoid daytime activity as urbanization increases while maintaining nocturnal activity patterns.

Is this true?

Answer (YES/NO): YES